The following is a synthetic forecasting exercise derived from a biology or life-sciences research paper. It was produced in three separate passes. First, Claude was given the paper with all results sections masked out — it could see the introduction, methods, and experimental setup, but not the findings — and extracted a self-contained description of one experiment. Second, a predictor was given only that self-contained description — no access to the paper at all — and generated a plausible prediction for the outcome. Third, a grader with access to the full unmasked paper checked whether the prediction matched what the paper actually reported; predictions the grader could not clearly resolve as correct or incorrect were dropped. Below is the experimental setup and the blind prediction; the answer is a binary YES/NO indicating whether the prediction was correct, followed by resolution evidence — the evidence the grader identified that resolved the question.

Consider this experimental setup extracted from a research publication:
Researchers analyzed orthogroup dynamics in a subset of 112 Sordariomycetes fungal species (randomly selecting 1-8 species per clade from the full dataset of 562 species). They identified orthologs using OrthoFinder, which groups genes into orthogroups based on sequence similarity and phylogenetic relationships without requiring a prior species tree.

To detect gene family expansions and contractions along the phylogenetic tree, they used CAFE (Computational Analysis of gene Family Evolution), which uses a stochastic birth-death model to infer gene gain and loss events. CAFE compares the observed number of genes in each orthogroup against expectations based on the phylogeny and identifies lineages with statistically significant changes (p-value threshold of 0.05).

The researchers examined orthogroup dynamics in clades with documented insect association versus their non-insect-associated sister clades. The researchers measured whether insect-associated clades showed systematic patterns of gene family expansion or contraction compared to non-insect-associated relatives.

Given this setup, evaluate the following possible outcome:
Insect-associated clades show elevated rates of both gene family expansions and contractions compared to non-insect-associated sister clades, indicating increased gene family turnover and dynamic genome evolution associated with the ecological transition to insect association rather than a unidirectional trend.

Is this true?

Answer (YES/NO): NO